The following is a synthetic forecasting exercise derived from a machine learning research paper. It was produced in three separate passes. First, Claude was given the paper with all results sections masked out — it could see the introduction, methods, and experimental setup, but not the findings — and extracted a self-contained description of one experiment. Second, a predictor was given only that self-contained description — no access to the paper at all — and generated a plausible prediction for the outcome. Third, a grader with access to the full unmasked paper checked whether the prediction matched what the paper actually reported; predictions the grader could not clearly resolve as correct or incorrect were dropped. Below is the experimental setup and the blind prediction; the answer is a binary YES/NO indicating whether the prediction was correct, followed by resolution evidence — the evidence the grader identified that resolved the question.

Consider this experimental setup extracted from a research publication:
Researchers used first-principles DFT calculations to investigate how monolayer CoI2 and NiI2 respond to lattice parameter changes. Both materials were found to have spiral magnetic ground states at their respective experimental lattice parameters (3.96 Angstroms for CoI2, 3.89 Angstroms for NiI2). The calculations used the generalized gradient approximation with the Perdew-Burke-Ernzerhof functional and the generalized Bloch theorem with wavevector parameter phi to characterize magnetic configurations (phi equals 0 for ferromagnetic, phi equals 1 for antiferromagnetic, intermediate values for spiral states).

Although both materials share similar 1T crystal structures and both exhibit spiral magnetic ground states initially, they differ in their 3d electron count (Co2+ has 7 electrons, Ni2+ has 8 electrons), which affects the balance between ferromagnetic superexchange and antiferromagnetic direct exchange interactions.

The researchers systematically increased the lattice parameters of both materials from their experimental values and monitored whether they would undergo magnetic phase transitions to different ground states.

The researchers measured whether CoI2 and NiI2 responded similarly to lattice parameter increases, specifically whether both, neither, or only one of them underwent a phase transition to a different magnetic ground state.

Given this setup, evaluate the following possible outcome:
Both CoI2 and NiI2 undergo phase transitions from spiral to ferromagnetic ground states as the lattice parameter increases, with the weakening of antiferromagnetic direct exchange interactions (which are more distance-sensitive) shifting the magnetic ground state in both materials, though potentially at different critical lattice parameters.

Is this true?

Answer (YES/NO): NO